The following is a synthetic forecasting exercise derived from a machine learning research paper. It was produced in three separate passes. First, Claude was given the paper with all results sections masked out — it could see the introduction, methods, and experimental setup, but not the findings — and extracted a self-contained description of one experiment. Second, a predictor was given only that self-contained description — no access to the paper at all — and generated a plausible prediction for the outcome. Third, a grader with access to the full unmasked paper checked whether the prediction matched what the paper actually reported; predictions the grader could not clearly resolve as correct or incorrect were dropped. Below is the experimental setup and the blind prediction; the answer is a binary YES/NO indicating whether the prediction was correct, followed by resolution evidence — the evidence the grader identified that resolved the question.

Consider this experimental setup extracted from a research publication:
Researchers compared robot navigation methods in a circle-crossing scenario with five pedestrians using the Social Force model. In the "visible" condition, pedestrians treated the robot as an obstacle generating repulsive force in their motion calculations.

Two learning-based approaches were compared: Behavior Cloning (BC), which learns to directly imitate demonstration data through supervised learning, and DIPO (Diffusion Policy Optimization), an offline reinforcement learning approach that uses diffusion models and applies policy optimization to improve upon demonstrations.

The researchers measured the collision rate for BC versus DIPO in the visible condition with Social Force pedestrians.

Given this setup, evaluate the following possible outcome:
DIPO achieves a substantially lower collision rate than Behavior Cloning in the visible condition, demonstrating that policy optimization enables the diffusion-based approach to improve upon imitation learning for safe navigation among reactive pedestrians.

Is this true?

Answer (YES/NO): YES